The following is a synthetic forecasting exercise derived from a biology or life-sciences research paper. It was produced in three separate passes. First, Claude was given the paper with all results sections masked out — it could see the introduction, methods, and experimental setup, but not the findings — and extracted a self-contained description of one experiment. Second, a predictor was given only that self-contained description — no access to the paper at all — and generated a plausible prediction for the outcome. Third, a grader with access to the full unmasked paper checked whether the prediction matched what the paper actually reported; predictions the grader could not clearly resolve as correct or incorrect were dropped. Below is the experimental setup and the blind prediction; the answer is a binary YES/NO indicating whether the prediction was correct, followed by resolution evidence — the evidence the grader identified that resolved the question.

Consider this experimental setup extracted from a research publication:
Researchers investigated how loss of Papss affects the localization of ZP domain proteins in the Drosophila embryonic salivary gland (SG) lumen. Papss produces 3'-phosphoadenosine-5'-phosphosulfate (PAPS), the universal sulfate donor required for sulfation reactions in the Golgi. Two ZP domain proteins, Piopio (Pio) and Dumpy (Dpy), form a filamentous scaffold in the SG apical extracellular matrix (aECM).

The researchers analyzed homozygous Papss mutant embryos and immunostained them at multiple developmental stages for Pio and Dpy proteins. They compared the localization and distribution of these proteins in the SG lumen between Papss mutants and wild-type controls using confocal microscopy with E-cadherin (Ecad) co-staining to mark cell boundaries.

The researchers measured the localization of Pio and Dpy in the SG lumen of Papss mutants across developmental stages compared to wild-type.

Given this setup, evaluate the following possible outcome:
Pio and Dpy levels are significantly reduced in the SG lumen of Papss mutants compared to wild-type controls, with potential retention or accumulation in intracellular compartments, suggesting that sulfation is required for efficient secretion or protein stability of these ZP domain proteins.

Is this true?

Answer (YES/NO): NO